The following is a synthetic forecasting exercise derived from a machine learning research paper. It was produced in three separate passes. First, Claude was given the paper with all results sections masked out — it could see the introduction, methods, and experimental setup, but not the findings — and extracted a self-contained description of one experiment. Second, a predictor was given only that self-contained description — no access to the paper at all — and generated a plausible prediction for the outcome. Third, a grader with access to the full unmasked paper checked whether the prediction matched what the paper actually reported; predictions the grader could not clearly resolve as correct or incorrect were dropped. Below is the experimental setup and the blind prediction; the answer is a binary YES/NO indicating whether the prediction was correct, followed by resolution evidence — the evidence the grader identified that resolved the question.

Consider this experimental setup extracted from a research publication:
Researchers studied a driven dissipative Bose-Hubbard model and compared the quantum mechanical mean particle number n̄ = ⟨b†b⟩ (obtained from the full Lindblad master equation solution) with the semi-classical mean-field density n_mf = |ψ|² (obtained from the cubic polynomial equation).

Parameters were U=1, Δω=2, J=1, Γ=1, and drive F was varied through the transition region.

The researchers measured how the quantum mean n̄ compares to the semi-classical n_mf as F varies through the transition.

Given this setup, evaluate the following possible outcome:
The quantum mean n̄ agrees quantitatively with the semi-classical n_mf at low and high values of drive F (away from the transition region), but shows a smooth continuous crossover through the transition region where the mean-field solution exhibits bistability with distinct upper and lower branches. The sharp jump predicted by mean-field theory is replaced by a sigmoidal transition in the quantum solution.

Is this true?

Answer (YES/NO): NO